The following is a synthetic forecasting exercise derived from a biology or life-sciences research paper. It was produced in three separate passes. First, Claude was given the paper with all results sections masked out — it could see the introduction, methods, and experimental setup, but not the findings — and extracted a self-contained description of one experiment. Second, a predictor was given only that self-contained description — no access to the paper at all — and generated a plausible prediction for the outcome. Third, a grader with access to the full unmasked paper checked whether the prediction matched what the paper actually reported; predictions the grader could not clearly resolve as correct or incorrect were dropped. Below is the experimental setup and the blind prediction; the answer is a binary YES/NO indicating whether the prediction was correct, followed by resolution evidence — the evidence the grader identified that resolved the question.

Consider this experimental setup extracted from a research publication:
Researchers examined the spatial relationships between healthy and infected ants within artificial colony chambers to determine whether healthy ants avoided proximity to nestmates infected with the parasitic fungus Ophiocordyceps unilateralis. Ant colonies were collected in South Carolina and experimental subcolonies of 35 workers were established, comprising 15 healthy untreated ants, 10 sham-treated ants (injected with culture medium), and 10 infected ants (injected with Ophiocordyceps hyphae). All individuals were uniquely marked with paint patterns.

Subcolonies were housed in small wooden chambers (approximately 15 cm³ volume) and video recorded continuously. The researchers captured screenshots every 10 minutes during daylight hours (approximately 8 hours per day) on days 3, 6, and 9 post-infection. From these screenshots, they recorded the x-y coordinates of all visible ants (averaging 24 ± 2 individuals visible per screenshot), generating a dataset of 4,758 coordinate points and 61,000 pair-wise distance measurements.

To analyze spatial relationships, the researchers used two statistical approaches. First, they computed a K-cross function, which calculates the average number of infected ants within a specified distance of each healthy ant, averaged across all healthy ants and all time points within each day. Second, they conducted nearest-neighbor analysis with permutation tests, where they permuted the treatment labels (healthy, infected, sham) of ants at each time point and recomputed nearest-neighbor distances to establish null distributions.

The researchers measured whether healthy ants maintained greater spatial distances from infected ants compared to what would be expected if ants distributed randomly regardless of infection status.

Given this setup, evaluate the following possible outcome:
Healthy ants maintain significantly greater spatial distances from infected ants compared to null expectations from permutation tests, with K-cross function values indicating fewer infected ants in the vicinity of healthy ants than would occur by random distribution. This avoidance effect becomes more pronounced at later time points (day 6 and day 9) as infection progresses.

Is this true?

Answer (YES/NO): NO